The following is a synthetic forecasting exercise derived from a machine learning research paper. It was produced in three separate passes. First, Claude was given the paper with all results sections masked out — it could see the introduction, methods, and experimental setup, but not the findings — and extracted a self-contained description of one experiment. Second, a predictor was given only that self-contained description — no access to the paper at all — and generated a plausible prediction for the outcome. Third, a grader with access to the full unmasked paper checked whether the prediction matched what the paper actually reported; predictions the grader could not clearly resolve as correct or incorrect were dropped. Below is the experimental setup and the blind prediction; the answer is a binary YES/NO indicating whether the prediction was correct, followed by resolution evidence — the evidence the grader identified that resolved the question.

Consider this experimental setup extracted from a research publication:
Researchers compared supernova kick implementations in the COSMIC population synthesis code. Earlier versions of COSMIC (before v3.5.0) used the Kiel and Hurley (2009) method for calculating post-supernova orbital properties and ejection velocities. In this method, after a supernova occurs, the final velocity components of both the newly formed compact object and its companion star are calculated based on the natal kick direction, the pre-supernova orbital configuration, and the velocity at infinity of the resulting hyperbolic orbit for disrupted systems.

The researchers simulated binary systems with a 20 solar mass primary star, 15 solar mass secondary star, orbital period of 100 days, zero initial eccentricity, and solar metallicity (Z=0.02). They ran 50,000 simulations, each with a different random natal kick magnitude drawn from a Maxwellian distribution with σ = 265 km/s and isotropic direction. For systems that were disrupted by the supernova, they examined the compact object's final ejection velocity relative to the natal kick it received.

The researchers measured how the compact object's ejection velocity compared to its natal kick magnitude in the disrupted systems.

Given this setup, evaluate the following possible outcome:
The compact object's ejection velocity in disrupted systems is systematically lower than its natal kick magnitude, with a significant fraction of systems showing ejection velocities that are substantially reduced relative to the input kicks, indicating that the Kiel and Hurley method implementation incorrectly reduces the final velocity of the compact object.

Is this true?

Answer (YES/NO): YES